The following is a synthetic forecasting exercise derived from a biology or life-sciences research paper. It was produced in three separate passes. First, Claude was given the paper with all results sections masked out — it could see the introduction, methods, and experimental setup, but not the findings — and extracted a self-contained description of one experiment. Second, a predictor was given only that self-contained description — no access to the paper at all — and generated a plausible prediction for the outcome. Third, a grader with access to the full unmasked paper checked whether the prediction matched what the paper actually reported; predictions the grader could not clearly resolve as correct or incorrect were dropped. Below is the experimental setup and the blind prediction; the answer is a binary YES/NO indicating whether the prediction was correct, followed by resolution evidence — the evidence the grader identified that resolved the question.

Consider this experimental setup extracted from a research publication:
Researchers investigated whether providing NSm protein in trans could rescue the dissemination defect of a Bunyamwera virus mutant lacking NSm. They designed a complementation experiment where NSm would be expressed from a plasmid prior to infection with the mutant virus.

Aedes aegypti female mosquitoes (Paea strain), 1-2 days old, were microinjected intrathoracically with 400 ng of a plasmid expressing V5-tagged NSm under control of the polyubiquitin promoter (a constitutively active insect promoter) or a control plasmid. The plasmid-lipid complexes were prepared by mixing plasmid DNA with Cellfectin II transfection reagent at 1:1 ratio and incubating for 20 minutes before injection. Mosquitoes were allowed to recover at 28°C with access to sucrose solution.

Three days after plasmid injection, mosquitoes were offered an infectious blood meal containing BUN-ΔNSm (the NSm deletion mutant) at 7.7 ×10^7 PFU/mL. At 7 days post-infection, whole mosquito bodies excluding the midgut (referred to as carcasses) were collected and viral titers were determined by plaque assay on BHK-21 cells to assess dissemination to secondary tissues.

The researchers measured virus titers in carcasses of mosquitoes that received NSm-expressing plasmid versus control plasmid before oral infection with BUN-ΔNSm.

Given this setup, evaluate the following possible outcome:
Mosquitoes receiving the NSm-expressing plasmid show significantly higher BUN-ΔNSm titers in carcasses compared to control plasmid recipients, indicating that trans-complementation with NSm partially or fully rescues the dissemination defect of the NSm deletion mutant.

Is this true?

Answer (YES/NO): YES